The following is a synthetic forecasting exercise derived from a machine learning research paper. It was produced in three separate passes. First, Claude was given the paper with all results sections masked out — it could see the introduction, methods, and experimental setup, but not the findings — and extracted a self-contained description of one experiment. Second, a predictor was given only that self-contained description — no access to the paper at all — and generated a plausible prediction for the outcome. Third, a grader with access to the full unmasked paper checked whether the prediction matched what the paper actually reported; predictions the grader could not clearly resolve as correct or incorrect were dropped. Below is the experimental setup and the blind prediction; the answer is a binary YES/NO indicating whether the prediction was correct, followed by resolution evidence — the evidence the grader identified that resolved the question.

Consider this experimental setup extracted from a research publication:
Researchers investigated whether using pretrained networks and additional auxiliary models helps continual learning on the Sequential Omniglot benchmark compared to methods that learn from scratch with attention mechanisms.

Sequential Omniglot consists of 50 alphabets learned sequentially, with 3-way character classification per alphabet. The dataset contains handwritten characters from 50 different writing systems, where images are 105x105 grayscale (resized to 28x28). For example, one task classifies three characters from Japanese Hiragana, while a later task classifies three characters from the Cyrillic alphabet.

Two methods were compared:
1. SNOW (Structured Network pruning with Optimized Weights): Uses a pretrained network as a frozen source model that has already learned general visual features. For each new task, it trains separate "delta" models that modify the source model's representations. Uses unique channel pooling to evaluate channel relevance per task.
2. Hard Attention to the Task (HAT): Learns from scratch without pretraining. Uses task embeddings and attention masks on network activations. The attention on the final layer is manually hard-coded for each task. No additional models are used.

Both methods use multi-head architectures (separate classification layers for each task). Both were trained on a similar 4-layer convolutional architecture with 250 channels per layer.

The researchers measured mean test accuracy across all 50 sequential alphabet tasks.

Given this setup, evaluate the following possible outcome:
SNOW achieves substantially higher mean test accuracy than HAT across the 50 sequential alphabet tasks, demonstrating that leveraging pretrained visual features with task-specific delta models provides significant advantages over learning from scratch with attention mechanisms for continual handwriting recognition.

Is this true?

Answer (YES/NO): YES